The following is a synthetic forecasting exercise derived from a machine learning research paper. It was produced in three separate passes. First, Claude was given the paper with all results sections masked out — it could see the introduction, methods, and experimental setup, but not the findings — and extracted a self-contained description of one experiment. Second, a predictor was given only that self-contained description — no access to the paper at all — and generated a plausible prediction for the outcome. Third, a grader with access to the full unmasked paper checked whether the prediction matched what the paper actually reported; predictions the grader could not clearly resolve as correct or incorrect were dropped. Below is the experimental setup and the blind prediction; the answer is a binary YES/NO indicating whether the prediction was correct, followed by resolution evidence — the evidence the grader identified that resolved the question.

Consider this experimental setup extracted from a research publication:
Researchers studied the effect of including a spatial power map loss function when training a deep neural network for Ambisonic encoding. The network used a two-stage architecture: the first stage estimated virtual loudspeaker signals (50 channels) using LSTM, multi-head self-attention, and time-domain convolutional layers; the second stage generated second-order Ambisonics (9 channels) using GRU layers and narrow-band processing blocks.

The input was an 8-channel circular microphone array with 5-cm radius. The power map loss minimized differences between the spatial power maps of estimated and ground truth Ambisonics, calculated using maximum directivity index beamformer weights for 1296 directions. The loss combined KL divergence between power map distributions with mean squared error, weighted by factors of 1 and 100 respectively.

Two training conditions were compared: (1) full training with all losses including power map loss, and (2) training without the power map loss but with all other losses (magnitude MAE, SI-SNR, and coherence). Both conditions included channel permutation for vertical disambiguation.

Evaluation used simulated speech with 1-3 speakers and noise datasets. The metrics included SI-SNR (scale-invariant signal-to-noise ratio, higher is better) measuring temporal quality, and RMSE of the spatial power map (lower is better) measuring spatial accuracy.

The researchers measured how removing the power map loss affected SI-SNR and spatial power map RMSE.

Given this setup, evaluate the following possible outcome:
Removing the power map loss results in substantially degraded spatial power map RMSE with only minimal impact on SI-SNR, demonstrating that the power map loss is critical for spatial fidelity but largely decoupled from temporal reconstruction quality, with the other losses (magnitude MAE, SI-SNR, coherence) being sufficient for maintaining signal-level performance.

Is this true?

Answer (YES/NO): YES